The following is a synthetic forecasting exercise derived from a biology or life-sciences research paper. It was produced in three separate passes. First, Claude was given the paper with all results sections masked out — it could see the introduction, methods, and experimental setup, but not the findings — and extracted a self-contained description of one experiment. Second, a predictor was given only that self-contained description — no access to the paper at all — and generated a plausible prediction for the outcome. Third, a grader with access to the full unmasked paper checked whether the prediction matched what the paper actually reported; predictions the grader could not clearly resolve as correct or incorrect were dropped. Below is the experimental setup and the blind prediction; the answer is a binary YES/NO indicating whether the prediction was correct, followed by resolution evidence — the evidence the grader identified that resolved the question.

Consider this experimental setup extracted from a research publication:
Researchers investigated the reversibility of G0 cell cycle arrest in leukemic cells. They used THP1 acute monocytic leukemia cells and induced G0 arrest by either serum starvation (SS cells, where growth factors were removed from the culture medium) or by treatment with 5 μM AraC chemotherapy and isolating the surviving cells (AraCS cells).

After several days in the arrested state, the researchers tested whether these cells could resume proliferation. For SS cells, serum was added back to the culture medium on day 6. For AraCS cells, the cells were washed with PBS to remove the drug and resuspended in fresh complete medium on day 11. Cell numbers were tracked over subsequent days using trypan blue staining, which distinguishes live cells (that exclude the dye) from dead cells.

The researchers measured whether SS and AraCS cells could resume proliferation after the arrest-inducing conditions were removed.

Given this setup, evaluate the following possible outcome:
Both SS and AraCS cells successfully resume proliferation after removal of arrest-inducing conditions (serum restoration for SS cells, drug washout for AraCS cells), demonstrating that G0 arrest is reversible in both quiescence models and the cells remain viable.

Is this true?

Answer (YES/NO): YES